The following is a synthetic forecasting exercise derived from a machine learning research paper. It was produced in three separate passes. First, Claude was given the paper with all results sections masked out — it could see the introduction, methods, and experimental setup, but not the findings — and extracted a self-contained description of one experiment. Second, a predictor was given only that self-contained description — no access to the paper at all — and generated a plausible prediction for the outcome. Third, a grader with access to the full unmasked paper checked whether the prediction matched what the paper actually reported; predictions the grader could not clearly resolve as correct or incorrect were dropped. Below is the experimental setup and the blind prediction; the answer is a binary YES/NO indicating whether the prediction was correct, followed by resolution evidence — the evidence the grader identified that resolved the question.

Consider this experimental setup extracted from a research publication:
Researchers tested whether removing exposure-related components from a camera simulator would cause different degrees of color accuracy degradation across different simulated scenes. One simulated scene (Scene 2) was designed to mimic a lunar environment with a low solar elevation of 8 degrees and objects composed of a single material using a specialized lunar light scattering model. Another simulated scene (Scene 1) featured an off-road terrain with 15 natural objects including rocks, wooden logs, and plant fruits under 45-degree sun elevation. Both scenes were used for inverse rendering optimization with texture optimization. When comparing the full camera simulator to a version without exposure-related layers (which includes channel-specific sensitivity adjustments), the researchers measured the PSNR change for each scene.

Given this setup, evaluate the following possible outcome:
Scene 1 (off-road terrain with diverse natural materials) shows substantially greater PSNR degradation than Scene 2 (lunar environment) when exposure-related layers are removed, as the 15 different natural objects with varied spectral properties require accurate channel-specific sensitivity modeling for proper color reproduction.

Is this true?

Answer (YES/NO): NO